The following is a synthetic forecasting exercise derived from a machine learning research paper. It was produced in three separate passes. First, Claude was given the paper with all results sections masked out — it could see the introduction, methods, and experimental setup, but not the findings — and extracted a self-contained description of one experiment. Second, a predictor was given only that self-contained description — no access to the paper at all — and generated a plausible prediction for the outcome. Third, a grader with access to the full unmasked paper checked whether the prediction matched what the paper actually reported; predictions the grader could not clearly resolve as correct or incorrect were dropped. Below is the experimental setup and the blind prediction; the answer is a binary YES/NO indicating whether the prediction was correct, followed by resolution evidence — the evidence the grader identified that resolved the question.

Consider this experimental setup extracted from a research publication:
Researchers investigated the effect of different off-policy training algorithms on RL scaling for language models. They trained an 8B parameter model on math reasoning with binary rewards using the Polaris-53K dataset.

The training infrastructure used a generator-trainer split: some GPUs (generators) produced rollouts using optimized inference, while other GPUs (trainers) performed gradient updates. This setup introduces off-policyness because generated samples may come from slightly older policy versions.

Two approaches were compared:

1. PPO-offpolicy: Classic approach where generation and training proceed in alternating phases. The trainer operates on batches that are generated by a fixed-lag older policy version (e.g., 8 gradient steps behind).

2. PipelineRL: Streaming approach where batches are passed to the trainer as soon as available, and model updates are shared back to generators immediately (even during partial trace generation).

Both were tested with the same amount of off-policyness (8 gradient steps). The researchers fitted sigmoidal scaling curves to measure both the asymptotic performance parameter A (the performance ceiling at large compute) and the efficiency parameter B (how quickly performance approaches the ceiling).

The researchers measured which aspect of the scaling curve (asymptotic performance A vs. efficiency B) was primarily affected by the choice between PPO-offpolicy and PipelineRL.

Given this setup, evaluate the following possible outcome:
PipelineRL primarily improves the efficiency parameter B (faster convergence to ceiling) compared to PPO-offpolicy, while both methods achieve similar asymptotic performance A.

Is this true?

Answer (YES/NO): YES